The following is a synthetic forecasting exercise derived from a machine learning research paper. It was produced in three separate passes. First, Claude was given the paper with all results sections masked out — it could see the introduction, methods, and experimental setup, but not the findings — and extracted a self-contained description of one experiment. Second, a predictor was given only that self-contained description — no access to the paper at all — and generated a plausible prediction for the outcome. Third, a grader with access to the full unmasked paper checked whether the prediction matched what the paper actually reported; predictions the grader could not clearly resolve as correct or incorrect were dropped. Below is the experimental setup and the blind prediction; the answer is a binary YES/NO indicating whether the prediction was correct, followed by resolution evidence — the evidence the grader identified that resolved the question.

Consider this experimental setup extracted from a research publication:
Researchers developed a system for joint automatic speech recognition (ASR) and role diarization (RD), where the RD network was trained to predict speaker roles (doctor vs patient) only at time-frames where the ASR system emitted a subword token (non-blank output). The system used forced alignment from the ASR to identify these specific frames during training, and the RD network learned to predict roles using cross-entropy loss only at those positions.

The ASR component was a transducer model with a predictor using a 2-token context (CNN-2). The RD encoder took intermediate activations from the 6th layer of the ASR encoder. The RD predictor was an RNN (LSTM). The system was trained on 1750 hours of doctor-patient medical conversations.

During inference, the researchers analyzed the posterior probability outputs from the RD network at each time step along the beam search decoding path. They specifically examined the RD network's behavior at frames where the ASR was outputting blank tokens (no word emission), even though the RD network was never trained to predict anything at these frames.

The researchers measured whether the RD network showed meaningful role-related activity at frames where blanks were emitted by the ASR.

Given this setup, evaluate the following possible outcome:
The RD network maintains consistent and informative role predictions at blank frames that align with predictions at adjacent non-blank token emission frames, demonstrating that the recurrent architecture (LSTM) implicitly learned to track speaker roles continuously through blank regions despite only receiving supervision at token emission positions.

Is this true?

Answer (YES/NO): YES